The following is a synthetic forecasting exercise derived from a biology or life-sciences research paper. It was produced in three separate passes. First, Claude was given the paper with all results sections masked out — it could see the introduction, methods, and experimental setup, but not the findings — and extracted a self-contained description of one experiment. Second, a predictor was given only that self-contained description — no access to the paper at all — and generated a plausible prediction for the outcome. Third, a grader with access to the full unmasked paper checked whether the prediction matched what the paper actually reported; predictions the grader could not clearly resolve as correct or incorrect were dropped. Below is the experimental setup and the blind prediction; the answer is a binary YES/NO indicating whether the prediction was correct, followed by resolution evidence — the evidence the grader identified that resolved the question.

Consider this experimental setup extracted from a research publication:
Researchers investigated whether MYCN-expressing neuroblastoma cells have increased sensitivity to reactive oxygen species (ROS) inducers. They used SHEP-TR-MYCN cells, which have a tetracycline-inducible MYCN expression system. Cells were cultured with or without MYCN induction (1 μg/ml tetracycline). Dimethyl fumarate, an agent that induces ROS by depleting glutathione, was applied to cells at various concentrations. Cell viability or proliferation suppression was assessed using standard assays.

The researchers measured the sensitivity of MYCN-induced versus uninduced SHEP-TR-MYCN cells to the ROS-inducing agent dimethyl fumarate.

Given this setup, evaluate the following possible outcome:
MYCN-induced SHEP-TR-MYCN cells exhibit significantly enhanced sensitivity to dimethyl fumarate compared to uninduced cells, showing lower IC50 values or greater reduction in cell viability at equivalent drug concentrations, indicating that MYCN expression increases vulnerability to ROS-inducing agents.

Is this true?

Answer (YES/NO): NO